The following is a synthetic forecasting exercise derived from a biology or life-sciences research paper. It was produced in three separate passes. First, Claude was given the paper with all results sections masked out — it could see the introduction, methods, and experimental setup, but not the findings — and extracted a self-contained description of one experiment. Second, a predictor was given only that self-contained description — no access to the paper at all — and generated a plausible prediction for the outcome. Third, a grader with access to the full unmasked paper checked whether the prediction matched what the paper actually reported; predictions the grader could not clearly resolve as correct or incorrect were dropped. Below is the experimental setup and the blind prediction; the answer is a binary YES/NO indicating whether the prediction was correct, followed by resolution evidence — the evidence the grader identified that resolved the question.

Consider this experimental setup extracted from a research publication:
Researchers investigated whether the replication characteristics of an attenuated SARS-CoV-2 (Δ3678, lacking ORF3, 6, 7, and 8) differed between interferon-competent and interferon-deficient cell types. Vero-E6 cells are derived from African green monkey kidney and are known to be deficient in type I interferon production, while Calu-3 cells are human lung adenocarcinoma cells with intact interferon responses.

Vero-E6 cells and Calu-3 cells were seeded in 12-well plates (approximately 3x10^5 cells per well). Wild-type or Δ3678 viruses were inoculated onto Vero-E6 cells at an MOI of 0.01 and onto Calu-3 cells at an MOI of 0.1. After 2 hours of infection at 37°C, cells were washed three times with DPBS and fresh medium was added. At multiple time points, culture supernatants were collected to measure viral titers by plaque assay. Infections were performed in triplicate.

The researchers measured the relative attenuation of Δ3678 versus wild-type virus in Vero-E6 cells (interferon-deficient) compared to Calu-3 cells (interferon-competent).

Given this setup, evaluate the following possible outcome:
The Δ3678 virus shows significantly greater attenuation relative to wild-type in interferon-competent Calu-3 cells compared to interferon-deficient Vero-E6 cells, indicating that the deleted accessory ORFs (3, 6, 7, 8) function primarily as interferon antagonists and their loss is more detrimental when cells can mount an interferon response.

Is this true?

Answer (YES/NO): YES